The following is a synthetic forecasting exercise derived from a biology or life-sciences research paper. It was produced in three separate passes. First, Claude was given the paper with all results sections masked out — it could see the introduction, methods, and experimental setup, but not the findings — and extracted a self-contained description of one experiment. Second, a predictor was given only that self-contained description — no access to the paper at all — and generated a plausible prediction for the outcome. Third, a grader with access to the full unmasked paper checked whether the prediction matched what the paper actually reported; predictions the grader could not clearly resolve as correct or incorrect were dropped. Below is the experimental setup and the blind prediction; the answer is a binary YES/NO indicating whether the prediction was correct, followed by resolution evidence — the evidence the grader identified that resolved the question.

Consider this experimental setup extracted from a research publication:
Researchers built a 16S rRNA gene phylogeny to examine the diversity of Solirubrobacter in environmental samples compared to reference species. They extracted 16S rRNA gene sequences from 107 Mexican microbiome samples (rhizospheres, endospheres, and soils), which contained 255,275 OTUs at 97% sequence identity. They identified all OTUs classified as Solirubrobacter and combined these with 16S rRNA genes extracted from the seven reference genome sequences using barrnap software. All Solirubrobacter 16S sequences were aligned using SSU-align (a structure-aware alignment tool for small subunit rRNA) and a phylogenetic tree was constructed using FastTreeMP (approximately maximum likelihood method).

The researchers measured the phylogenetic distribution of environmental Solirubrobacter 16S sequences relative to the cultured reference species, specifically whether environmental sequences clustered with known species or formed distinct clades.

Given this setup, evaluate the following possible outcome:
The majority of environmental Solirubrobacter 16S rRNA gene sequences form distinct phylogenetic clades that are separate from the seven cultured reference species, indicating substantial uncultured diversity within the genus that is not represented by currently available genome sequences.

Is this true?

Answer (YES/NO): YES